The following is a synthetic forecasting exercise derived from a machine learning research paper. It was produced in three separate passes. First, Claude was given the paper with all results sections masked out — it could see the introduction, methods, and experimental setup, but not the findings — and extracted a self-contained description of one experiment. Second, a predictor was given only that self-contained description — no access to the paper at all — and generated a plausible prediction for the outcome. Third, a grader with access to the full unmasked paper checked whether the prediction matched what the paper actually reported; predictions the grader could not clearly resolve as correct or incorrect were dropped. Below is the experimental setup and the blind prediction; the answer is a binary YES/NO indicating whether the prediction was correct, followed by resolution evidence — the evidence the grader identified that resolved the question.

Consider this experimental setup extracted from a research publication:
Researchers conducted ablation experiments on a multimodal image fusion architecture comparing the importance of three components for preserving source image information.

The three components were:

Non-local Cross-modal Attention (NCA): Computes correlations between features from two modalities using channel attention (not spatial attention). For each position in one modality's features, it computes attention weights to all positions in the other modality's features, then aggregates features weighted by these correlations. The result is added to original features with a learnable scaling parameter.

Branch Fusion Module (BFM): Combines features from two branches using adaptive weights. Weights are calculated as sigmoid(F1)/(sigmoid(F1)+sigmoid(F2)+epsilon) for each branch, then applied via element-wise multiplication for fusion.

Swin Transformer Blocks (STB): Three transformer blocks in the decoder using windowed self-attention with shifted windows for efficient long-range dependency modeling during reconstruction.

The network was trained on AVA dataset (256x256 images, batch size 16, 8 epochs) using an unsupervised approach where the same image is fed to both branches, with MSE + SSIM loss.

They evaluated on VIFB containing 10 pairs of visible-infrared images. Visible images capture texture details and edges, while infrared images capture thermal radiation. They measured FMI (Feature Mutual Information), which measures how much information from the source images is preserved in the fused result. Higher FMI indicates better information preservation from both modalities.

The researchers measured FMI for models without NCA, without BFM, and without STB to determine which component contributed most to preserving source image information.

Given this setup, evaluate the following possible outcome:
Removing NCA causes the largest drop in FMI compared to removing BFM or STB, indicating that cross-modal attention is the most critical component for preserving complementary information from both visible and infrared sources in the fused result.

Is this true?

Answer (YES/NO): YES